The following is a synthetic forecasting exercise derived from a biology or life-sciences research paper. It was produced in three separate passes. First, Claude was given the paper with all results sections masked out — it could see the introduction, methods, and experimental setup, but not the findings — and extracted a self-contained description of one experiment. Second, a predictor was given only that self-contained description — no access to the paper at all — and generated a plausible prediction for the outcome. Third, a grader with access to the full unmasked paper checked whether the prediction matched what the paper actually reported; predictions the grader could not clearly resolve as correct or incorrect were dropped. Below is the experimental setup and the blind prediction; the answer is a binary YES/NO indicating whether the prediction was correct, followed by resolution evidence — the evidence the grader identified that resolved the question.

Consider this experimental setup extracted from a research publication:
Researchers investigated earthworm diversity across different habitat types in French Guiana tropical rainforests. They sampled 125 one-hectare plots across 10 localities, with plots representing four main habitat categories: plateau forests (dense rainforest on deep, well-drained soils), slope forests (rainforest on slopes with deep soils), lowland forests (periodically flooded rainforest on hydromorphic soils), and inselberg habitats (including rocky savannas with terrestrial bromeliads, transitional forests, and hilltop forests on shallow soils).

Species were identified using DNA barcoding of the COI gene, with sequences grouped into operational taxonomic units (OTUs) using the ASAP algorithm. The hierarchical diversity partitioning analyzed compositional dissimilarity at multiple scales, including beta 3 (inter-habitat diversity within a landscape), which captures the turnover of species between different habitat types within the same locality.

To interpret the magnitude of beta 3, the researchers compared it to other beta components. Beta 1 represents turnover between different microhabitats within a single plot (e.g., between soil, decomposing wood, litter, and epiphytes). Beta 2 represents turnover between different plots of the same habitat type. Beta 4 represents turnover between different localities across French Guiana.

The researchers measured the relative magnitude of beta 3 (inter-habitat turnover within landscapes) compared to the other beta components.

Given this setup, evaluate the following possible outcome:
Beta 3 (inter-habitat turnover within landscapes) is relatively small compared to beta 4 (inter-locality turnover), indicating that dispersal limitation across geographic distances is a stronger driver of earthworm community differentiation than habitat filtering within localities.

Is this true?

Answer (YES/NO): YES